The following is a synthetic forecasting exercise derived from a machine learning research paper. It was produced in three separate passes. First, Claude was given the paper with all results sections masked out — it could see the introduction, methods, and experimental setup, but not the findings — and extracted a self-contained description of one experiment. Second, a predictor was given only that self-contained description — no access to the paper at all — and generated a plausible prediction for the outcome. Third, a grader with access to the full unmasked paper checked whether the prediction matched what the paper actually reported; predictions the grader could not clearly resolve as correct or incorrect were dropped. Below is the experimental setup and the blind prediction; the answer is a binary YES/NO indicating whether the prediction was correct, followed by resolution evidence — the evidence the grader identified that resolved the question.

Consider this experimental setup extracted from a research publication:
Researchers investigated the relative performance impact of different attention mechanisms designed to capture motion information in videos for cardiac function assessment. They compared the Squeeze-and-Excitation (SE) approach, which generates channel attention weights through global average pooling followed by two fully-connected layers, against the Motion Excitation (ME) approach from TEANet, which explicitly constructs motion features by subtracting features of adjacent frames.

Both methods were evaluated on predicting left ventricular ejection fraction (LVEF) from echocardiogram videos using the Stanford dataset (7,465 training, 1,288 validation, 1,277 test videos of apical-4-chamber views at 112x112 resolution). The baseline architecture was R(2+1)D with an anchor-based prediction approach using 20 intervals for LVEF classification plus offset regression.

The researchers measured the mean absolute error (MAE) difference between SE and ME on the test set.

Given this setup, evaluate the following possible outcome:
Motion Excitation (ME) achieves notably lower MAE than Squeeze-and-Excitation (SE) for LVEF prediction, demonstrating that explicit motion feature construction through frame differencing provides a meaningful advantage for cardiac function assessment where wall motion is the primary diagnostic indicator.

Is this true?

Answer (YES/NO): NO